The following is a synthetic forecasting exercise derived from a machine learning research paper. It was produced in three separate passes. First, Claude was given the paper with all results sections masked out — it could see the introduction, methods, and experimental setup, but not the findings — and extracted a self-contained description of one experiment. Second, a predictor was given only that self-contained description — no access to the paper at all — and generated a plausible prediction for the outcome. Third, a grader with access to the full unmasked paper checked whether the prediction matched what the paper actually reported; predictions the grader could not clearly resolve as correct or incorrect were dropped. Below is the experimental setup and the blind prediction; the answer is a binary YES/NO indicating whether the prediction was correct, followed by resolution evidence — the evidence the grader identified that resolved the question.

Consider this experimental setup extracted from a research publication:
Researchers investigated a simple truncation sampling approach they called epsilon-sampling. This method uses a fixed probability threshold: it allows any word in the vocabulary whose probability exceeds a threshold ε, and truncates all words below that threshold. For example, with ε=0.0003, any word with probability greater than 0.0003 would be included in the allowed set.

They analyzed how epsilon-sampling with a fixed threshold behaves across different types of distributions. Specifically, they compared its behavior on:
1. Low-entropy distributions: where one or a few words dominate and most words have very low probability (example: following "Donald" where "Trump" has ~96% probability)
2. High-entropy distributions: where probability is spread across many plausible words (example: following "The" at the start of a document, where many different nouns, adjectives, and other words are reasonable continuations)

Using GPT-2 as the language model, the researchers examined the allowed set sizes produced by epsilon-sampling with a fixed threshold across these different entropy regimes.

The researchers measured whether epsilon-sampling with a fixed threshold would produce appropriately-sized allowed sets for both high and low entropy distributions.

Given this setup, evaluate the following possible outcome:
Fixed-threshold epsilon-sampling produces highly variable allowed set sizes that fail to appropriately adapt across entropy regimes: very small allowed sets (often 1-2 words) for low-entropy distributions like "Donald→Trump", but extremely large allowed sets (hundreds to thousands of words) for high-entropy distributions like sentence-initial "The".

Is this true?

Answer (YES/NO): NO